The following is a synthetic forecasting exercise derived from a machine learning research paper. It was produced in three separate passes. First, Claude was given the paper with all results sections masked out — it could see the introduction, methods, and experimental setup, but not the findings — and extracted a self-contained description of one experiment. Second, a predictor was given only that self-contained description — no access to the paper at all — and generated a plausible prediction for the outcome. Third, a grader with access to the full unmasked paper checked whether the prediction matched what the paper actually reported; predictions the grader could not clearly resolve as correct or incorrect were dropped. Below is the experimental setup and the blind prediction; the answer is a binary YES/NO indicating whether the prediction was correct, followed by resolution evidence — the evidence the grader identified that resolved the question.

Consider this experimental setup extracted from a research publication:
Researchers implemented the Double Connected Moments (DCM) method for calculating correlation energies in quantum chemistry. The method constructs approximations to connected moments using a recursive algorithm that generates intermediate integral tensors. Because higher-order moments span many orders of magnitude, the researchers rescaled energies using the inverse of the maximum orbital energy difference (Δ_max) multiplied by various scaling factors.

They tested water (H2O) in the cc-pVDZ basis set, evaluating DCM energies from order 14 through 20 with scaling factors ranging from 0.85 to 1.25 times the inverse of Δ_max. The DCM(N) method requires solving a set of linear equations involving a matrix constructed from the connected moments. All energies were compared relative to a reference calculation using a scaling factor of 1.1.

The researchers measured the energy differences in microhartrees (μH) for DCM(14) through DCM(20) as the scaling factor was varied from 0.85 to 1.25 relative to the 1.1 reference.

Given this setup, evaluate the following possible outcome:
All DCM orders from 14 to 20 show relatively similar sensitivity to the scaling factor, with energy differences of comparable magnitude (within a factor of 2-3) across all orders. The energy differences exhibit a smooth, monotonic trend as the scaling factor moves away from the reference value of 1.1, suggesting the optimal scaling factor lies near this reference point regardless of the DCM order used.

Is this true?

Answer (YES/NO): NO